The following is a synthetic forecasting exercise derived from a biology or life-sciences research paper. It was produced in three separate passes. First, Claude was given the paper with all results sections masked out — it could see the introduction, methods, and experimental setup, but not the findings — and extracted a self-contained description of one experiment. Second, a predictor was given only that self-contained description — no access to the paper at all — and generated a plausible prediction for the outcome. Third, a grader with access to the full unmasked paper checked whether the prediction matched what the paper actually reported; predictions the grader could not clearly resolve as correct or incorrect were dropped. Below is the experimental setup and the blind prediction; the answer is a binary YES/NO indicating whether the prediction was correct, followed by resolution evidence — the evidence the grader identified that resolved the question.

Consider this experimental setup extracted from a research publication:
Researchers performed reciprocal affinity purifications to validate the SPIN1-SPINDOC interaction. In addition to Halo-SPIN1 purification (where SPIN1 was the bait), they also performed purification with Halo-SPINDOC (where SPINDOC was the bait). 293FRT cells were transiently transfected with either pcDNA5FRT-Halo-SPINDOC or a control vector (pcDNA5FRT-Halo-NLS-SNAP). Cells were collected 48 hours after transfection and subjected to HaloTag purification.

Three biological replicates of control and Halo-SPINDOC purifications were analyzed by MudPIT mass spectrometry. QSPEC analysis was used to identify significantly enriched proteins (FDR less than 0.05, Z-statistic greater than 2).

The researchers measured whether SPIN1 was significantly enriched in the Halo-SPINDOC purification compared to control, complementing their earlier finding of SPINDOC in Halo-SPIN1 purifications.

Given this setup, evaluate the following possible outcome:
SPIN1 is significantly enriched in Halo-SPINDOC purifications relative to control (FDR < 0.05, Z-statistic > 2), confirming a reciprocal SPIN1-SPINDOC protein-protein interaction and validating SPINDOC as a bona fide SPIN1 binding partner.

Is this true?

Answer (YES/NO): YES